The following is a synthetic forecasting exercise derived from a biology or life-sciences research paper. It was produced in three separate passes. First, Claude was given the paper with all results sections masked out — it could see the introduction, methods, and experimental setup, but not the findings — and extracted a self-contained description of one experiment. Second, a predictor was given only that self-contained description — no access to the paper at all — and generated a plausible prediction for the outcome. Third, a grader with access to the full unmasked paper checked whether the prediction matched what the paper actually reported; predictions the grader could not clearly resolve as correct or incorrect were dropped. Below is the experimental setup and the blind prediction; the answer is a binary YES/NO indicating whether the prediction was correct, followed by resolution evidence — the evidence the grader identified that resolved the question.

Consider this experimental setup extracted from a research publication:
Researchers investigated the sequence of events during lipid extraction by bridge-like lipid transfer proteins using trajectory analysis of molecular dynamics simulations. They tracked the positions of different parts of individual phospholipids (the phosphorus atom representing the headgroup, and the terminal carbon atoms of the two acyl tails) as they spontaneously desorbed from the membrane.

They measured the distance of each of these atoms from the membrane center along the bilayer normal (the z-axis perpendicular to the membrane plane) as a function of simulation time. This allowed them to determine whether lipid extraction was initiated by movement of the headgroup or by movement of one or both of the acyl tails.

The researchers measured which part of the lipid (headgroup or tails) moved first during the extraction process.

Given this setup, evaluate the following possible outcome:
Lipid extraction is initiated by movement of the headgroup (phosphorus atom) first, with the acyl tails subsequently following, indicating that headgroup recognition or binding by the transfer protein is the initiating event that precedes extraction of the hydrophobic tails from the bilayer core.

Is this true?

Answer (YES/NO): YES